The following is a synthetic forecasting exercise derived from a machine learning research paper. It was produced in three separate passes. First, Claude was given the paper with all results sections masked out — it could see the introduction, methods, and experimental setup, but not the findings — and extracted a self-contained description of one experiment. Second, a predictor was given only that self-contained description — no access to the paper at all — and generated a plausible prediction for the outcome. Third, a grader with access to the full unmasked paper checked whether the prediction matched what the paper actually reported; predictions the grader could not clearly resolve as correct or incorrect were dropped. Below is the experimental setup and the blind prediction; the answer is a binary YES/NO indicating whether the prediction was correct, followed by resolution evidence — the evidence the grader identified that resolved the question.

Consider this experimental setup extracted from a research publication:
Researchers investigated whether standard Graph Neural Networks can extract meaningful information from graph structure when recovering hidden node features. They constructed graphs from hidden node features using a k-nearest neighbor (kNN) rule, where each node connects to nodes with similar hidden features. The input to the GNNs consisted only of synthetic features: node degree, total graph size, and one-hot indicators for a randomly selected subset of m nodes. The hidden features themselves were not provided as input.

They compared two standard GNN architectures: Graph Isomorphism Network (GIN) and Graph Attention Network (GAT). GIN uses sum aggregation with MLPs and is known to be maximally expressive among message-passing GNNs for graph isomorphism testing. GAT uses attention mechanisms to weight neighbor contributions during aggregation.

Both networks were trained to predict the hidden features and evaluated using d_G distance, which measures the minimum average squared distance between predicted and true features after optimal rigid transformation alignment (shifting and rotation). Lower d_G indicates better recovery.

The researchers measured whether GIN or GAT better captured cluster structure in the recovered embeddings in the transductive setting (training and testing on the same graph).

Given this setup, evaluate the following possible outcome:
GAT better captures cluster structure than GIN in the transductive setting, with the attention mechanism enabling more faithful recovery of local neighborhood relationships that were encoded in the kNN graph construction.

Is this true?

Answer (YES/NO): YES